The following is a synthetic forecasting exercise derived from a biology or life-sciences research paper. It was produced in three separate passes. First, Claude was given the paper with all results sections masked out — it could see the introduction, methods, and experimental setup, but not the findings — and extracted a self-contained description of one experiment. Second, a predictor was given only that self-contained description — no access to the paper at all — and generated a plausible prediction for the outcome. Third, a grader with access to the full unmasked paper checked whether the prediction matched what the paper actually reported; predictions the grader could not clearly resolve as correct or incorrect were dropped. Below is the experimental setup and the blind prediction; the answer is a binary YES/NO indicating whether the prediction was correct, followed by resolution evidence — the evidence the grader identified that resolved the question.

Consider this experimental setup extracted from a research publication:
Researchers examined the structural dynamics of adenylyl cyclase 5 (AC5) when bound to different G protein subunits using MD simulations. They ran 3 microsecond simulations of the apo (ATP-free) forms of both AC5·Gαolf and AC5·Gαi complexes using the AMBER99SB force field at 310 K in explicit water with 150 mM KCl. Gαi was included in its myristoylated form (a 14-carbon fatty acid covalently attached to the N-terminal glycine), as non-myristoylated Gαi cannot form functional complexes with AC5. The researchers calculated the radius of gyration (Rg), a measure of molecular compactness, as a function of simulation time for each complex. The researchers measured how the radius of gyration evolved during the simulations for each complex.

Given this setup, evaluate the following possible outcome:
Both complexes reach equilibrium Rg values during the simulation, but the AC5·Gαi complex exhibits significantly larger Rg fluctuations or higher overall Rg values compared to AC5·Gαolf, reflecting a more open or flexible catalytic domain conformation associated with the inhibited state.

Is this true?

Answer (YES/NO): NO